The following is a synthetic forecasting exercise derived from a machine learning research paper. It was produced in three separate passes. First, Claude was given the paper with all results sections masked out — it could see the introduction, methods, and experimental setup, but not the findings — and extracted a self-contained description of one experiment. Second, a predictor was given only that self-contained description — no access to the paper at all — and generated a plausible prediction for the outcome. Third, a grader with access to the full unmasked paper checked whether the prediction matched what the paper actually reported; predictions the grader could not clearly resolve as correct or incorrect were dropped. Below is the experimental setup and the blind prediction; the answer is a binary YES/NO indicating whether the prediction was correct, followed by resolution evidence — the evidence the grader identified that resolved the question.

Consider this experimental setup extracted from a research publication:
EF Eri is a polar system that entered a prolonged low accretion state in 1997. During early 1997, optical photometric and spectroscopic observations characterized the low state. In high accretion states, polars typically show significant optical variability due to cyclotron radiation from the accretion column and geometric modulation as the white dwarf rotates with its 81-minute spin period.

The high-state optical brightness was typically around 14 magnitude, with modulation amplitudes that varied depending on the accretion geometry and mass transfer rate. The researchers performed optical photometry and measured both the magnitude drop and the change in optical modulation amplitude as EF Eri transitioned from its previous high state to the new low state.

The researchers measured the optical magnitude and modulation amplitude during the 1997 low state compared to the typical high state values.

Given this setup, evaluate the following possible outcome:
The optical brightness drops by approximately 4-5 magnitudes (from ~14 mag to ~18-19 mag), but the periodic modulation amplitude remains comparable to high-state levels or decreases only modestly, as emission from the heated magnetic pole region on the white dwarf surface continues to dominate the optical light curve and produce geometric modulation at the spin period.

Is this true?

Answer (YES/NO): NO